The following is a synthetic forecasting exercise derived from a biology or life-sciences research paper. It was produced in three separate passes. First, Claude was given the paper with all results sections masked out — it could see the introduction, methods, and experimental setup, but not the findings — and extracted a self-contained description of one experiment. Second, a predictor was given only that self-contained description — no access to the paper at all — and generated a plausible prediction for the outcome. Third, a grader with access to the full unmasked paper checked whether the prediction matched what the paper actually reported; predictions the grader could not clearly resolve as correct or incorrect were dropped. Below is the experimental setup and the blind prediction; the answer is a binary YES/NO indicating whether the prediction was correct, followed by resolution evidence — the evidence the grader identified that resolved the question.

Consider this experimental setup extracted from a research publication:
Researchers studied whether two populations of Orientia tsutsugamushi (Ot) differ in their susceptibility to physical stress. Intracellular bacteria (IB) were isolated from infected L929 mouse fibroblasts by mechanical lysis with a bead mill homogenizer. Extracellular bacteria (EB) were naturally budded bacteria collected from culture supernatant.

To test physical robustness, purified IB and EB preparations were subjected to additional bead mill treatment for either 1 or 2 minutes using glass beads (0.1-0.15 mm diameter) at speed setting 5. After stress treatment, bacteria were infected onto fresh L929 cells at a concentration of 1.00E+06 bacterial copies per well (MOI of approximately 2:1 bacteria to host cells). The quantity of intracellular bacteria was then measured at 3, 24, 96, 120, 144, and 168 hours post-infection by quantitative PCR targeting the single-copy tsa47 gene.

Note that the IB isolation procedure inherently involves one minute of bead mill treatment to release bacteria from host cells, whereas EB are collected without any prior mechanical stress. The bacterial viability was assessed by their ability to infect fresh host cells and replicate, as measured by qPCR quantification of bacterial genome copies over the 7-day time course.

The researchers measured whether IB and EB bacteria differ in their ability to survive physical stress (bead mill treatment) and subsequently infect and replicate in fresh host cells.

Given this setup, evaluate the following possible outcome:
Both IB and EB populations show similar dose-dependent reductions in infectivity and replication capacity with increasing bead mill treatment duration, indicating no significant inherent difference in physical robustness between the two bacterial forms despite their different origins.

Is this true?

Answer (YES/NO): NO